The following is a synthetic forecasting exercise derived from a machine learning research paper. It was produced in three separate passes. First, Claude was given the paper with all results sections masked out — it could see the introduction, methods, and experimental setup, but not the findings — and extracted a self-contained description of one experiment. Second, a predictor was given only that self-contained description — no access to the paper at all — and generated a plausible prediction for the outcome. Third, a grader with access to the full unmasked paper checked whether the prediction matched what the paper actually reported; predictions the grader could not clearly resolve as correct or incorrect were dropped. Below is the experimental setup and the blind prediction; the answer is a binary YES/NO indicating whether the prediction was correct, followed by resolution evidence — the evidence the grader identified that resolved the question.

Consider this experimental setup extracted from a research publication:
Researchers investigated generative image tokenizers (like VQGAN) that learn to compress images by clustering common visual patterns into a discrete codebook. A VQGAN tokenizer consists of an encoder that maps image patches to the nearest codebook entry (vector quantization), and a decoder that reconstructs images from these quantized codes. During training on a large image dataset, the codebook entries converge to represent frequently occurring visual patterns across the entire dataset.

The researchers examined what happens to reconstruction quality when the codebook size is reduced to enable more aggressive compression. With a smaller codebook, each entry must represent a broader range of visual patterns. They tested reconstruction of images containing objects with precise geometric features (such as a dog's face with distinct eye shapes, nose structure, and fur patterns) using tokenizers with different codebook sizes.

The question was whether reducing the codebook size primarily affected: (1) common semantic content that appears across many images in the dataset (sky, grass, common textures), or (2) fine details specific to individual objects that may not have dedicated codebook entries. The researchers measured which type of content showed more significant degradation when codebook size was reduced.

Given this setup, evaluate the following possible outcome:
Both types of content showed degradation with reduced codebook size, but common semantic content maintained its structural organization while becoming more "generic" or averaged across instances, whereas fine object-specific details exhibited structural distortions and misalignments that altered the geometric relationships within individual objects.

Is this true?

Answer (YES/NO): NO